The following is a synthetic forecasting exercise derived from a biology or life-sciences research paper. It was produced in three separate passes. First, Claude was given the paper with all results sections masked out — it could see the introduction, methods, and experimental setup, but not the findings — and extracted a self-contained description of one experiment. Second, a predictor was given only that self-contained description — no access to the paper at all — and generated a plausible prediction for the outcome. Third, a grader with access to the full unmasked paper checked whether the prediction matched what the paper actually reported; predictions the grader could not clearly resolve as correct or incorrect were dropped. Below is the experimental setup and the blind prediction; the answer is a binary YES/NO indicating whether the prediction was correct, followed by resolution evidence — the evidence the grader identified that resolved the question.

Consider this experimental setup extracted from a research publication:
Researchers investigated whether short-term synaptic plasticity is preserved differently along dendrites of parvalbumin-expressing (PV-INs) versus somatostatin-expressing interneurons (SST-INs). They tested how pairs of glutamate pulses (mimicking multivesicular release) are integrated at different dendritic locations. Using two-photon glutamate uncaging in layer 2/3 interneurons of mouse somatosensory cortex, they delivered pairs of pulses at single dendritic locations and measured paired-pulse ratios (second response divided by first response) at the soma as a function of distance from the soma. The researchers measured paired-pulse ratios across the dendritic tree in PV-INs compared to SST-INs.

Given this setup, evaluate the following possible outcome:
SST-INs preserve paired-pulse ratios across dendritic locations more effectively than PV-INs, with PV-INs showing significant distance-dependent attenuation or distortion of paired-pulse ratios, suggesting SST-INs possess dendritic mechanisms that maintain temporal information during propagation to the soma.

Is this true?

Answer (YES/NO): YES